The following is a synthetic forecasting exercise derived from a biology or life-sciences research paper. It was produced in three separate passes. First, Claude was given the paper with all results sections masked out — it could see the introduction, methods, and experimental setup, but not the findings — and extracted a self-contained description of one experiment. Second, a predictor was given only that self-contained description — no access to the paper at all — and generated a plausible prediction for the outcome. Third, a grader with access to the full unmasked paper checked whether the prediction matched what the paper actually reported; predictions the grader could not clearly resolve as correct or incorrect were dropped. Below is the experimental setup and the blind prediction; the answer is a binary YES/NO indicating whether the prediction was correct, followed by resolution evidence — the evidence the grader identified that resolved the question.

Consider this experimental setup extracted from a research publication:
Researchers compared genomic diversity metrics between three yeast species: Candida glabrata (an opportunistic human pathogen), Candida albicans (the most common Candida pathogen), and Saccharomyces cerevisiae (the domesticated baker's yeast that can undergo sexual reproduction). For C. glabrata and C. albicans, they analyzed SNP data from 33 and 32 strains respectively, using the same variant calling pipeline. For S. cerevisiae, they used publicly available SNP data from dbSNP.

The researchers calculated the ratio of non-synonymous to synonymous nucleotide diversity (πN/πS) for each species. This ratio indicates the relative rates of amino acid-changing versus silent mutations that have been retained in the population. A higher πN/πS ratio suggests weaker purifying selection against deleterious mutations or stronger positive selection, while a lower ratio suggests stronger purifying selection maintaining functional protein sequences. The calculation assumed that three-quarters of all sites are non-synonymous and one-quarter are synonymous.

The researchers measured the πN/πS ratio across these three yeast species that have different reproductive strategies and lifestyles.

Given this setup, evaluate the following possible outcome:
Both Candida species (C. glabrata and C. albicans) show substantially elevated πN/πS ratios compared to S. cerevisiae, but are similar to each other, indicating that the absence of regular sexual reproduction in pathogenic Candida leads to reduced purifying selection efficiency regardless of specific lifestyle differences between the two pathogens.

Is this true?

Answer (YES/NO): NO